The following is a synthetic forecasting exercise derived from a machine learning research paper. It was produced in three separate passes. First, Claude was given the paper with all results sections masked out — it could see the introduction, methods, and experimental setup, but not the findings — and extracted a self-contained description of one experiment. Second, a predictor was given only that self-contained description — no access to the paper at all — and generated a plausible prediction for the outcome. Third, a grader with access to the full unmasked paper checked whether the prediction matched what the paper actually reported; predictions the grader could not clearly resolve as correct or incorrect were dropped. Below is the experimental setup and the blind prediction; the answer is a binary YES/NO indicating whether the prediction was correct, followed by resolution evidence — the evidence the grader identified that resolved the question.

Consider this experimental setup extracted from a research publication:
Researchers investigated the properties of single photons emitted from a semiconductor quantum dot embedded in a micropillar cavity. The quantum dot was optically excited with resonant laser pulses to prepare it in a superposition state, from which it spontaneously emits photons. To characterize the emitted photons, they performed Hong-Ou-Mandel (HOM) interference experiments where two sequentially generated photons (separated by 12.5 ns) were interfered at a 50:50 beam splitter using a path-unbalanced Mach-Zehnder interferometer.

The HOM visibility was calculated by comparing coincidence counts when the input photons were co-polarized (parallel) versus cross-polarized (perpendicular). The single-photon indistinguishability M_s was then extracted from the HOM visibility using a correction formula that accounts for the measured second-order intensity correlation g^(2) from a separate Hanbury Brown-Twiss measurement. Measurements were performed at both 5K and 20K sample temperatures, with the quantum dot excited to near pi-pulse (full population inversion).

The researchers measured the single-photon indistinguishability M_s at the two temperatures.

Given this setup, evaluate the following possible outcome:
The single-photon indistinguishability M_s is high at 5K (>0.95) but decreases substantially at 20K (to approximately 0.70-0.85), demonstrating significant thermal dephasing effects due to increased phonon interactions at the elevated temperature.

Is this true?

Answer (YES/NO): NO